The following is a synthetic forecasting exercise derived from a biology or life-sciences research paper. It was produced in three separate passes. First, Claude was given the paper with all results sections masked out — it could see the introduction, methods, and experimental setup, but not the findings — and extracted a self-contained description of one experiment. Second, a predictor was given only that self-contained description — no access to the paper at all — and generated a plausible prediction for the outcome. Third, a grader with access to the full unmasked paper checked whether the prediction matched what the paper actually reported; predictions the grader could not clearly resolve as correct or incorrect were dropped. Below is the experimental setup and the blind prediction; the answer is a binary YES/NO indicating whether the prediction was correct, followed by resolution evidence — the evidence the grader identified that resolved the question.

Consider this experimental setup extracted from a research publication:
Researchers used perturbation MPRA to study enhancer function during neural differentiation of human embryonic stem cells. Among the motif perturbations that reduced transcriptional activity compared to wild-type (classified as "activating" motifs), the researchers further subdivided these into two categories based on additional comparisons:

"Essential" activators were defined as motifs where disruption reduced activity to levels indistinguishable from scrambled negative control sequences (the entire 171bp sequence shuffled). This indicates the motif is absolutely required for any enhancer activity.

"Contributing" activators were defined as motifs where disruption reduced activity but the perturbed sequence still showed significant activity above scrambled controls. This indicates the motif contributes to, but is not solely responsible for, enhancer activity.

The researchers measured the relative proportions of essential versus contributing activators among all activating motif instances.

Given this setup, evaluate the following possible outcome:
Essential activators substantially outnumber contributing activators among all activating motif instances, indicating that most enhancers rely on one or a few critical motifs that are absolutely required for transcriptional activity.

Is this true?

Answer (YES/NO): NO